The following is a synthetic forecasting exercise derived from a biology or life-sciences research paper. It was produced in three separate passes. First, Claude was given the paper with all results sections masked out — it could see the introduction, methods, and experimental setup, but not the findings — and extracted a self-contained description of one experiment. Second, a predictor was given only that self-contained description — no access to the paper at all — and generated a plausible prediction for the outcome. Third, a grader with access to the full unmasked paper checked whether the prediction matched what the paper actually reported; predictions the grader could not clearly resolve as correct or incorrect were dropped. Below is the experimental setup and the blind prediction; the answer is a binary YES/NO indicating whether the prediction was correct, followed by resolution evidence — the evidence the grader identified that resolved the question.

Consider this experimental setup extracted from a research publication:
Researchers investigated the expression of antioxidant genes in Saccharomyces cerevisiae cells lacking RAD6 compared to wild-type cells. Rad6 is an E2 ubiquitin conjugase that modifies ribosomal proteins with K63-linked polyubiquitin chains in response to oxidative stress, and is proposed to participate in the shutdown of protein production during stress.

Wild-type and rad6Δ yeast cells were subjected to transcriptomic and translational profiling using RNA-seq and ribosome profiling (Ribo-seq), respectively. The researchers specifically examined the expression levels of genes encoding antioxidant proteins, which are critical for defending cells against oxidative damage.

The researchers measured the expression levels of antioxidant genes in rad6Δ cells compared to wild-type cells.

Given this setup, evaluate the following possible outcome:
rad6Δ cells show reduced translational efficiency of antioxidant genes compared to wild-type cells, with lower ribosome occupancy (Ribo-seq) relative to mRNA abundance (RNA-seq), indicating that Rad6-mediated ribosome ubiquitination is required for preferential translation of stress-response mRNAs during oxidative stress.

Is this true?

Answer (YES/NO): NO